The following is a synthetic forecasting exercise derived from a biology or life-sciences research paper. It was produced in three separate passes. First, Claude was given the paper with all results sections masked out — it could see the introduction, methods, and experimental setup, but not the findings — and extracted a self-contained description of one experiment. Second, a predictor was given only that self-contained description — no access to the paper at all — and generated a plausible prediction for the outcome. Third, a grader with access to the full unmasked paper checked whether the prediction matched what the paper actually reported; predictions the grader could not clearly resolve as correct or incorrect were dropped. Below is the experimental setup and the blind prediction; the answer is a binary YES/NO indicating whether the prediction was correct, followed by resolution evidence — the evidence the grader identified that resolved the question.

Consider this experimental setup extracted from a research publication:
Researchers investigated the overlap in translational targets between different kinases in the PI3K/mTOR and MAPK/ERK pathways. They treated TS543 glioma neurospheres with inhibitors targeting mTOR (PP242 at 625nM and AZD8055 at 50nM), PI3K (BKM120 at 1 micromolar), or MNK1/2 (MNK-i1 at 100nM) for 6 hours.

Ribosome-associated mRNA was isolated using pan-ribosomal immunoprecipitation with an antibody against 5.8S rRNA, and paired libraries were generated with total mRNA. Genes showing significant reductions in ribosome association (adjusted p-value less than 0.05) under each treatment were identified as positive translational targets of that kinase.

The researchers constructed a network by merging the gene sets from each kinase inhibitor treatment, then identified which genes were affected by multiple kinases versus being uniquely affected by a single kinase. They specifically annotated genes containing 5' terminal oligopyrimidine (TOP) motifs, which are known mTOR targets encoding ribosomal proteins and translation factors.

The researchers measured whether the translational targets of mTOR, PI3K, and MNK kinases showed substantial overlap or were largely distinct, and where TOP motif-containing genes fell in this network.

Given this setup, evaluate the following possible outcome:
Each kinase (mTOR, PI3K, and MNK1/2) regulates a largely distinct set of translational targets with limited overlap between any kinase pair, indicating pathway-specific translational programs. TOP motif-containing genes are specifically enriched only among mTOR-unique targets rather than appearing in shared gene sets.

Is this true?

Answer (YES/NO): NO